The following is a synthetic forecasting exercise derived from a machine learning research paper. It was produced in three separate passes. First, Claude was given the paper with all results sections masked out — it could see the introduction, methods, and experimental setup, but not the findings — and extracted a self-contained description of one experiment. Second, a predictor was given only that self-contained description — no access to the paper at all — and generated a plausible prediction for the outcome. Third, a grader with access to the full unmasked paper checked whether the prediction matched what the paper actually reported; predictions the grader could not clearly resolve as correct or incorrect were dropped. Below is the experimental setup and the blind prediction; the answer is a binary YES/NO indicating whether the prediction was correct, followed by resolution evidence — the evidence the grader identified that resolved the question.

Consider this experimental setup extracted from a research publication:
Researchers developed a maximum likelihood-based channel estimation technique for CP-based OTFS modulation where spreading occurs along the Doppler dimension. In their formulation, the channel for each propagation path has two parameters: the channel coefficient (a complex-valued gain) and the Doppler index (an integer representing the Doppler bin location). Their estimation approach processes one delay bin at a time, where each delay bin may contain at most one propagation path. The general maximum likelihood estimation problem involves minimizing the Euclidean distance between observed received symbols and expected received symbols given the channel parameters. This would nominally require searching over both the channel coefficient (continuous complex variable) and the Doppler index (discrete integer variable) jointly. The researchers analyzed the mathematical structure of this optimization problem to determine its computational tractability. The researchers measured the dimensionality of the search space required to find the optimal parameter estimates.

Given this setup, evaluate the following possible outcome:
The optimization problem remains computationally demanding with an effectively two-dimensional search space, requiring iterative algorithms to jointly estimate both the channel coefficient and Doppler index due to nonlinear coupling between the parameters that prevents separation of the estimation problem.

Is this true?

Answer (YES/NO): NO